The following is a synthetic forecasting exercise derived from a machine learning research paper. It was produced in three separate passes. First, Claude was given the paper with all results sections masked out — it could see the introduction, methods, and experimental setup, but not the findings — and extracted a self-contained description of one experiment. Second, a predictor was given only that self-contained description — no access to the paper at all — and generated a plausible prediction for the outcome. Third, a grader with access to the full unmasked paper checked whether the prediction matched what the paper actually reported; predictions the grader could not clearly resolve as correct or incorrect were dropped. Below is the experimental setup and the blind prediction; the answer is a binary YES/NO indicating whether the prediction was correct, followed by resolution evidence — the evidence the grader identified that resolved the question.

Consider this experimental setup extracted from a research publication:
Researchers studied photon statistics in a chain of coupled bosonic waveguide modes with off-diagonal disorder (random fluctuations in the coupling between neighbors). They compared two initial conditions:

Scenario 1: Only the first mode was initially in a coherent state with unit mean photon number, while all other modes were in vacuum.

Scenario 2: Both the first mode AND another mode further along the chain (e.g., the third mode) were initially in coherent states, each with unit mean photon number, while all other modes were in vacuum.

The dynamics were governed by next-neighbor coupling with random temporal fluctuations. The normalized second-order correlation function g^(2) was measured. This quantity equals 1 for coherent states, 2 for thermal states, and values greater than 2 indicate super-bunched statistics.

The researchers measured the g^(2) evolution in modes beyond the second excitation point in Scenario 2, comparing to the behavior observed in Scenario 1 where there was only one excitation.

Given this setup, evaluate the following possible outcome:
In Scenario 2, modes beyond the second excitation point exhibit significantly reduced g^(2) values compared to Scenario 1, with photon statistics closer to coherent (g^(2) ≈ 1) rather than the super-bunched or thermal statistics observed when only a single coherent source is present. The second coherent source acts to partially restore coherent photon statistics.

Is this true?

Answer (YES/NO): NO